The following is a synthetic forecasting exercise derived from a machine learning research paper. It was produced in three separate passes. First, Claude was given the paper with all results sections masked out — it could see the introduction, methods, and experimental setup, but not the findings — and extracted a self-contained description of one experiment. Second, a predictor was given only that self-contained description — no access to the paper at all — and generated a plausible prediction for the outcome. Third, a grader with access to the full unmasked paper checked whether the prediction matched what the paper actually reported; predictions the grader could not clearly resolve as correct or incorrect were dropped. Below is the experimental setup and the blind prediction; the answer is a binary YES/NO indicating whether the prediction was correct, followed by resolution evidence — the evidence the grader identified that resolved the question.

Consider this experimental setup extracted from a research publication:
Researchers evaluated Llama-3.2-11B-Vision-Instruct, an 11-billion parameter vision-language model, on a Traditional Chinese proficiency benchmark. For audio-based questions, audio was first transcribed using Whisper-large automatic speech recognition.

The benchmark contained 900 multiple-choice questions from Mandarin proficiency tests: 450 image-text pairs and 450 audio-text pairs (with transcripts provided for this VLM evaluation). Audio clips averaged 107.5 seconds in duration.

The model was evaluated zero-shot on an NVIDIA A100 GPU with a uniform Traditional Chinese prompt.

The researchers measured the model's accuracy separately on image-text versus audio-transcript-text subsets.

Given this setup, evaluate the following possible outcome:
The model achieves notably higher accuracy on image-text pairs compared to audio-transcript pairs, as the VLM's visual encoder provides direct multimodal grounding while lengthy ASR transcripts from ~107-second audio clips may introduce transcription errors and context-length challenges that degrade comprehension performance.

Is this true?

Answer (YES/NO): NO